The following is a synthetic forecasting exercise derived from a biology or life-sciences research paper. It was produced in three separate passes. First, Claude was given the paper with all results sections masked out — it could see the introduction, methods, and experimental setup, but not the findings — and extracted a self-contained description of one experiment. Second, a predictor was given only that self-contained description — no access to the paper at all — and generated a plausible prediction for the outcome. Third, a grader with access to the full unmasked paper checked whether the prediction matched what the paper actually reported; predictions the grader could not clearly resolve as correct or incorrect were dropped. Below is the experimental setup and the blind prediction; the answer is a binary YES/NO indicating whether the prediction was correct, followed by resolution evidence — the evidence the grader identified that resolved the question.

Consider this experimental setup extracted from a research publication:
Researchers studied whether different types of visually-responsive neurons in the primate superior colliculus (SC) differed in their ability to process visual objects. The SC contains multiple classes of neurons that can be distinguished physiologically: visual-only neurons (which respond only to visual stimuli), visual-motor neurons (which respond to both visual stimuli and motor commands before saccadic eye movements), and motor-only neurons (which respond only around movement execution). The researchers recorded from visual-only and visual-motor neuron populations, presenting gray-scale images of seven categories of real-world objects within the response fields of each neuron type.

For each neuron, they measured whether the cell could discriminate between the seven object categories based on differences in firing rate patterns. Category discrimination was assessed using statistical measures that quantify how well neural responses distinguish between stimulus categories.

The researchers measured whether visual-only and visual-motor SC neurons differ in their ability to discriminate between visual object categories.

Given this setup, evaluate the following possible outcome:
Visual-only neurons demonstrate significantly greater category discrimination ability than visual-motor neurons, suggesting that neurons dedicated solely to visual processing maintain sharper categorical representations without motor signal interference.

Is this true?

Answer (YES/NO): NO